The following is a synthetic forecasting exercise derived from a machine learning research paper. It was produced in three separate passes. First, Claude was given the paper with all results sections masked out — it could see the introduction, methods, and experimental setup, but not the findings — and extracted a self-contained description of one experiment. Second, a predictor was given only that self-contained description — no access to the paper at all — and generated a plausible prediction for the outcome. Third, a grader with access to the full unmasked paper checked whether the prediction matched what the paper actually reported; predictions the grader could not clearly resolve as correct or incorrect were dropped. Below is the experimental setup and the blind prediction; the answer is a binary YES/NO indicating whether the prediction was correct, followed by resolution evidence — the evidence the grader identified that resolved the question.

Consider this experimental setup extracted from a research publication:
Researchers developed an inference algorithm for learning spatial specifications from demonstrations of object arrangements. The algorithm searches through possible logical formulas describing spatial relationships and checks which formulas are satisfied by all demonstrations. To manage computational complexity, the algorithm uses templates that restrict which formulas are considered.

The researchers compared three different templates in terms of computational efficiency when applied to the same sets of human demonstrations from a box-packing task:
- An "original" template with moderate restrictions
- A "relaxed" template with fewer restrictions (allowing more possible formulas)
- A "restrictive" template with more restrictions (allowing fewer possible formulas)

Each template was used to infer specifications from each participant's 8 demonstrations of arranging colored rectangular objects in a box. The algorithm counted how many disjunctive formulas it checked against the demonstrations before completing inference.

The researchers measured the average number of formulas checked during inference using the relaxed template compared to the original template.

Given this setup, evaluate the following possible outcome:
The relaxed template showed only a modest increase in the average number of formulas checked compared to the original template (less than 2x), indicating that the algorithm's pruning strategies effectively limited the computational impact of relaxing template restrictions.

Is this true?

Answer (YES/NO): NO